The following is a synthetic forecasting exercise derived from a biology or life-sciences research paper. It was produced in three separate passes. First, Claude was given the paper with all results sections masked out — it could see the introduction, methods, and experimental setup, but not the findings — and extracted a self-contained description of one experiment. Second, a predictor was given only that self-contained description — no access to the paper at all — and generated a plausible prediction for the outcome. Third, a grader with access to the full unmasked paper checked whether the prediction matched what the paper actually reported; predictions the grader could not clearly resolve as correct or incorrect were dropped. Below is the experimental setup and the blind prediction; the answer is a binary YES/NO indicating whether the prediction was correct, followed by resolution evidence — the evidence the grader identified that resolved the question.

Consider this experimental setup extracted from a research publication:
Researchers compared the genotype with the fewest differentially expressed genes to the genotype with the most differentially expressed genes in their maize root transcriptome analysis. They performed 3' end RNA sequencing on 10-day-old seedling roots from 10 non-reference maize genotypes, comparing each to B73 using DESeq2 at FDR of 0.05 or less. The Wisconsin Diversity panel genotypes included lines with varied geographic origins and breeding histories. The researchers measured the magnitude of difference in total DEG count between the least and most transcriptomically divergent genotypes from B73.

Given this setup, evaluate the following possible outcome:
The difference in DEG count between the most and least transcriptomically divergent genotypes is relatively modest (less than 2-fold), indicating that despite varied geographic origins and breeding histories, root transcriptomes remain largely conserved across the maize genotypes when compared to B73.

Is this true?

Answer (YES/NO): NO